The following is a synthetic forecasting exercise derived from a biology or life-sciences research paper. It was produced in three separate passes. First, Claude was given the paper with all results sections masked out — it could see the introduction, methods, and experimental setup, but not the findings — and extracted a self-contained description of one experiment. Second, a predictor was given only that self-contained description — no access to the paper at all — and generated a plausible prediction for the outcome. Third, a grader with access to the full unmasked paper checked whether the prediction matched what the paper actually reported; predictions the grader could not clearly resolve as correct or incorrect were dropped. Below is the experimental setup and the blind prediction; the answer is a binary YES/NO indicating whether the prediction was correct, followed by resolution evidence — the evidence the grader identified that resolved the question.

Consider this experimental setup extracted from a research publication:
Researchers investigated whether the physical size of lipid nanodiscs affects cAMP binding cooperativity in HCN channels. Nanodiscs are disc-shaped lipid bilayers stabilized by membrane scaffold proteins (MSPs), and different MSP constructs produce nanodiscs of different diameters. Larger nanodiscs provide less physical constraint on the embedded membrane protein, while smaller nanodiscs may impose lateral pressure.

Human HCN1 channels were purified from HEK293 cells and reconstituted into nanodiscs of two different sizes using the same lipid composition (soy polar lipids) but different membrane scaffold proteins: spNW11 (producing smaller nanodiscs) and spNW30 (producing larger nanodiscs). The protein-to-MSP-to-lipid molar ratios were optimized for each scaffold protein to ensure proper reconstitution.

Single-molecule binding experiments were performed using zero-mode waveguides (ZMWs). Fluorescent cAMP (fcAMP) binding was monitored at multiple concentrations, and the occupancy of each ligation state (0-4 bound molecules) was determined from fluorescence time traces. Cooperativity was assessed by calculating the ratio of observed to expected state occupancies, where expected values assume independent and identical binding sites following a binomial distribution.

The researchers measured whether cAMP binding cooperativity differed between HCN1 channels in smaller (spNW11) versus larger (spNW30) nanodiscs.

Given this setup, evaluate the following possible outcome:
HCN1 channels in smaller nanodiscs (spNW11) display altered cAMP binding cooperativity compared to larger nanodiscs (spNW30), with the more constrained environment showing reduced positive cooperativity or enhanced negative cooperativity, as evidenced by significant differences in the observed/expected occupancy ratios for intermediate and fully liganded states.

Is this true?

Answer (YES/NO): YES